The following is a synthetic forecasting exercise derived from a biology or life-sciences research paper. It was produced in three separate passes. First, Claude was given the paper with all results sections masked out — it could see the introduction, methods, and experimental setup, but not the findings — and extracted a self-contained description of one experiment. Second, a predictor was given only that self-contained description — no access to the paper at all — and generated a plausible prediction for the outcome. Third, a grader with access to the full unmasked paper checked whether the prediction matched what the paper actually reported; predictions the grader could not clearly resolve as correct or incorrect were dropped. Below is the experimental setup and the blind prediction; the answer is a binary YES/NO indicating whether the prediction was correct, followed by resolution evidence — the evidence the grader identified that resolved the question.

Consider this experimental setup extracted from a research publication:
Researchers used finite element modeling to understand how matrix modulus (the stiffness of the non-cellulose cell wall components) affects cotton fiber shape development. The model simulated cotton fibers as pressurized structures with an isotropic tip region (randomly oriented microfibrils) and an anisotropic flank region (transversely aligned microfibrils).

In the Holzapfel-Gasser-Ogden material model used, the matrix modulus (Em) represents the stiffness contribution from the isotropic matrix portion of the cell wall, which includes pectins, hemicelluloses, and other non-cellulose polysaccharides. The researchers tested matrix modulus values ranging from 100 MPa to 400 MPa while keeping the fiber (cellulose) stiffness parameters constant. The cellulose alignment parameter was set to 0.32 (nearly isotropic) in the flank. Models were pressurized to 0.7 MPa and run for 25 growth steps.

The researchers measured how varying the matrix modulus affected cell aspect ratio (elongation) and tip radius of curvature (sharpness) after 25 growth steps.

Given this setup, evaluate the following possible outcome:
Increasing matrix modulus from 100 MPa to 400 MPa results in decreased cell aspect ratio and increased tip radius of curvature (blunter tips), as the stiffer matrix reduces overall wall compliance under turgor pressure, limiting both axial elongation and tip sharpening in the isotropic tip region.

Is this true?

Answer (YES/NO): YES